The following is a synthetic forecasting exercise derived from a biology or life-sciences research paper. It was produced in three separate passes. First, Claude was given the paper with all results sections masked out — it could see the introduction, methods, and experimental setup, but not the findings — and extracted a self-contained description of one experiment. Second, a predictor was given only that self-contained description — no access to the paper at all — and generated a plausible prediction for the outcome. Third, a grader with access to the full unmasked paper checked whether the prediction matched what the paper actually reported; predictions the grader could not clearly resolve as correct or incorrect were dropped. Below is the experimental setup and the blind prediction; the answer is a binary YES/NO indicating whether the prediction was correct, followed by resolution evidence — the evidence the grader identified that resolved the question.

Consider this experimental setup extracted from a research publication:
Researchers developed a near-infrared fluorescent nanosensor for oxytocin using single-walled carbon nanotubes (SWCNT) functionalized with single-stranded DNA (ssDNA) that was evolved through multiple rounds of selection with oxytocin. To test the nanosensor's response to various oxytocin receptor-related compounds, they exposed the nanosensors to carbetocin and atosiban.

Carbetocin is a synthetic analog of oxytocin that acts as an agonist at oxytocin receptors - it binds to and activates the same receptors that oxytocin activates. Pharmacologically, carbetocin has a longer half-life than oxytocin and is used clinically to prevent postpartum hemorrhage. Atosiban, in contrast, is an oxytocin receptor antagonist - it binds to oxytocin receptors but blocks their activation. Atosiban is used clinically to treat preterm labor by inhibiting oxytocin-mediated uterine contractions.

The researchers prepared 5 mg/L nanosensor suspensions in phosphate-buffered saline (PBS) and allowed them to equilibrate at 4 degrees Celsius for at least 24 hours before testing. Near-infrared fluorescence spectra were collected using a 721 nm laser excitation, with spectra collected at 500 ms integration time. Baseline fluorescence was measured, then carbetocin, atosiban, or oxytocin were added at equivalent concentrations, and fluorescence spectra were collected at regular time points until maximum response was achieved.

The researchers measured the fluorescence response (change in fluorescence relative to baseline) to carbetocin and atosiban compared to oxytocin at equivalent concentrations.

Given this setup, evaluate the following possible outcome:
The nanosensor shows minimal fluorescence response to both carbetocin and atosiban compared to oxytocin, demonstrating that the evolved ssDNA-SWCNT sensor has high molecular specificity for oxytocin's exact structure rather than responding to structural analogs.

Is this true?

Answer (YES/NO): YES